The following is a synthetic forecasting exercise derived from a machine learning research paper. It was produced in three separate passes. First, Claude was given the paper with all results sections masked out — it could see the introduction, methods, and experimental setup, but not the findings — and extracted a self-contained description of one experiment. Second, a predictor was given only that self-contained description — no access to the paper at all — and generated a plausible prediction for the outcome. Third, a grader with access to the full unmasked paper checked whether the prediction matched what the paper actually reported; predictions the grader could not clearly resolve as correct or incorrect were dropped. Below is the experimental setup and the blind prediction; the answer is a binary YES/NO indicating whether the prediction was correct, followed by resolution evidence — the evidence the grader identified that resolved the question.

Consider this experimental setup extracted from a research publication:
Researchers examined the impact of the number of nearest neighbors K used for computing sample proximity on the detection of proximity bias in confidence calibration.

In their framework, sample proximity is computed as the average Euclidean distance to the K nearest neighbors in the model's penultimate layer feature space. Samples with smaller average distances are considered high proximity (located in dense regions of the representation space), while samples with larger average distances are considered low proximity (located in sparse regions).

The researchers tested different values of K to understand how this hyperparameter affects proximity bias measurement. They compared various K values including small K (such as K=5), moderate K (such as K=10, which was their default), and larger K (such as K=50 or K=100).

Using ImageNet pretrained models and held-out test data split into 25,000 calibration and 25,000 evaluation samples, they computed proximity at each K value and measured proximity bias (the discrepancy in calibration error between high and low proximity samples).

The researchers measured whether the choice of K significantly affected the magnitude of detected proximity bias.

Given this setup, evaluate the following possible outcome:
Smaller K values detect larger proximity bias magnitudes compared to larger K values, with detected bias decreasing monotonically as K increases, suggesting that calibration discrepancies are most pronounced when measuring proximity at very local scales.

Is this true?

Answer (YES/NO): NO